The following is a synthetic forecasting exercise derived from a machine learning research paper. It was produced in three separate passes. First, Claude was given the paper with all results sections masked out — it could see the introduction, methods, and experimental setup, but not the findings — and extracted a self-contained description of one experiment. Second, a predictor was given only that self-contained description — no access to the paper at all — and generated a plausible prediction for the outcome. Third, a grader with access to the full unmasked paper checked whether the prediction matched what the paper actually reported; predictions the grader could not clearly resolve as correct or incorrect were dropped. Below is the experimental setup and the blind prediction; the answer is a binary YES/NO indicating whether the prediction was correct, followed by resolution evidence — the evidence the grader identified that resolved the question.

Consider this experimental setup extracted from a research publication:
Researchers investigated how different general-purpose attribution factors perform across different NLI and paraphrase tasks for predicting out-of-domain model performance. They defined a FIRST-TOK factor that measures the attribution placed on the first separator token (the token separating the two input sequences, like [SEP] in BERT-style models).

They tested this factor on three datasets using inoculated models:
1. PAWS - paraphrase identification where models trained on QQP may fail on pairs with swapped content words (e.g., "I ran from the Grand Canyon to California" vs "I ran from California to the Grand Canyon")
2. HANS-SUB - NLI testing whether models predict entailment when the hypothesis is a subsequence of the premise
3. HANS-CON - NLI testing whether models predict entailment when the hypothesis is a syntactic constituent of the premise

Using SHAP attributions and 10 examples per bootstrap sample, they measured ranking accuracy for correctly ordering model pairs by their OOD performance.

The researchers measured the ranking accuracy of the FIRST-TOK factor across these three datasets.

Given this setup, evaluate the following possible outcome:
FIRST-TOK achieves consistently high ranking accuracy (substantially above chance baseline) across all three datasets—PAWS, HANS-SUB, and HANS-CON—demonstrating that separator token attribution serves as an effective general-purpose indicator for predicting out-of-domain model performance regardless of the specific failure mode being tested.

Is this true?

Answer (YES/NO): NO